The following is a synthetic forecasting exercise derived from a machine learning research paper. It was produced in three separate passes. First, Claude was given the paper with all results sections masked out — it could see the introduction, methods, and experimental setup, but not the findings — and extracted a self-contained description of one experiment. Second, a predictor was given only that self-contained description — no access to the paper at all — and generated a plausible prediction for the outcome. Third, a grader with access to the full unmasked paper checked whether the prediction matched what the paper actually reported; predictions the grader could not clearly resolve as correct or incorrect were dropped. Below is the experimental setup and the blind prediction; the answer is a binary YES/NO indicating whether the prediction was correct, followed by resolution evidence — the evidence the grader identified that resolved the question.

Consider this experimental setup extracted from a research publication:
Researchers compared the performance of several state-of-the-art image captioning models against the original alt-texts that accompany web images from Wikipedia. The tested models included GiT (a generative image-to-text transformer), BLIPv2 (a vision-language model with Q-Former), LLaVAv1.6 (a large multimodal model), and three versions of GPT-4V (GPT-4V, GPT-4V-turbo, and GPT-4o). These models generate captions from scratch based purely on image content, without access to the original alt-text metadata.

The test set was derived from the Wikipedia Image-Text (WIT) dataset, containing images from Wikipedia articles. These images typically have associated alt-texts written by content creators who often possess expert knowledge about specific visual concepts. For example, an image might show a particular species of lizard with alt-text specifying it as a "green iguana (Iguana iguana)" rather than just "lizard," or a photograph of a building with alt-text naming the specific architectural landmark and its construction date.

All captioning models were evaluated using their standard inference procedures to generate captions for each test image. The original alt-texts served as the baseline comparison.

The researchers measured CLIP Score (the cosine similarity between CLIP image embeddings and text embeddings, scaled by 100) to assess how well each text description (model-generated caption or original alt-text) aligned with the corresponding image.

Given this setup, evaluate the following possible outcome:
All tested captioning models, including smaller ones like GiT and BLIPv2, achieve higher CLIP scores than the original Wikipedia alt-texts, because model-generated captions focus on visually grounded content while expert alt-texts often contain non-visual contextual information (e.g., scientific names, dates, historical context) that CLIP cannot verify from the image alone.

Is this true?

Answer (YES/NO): NO